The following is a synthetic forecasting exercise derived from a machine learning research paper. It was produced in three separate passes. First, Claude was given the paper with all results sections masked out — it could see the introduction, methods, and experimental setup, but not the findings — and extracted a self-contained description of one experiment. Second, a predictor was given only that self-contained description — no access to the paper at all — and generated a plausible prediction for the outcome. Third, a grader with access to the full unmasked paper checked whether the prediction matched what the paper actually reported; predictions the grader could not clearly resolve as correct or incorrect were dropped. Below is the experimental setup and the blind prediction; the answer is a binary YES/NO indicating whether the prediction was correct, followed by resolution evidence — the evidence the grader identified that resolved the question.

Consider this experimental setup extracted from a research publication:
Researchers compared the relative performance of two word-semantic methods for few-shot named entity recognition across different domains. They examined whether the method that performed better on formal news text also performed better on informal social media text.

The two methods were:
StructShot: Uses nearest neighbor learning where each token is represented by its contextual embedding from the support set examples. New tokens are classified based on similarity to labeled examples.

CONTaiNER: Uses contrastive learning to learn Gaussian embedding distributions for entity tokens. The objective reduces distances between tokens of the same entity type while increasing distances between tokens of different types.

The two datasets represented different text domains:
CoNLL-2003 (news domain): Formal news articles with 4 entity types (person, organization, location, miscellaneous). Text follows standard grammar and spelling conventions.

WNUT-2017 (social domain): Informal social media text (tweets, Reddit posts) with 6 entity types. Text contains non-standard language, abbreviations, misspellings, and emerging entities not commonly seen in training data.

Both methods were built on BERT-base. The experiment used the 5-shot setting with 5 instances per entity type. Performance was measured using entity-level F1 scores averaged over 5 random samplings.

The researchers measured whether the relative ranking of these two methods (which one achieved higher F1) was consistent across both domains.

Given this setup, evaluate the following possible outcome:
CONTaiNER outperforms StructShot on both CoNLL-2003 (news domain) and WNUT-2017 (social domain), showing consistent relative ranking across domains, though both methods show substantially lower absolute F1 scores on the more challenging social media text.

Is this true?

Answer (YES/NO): YES